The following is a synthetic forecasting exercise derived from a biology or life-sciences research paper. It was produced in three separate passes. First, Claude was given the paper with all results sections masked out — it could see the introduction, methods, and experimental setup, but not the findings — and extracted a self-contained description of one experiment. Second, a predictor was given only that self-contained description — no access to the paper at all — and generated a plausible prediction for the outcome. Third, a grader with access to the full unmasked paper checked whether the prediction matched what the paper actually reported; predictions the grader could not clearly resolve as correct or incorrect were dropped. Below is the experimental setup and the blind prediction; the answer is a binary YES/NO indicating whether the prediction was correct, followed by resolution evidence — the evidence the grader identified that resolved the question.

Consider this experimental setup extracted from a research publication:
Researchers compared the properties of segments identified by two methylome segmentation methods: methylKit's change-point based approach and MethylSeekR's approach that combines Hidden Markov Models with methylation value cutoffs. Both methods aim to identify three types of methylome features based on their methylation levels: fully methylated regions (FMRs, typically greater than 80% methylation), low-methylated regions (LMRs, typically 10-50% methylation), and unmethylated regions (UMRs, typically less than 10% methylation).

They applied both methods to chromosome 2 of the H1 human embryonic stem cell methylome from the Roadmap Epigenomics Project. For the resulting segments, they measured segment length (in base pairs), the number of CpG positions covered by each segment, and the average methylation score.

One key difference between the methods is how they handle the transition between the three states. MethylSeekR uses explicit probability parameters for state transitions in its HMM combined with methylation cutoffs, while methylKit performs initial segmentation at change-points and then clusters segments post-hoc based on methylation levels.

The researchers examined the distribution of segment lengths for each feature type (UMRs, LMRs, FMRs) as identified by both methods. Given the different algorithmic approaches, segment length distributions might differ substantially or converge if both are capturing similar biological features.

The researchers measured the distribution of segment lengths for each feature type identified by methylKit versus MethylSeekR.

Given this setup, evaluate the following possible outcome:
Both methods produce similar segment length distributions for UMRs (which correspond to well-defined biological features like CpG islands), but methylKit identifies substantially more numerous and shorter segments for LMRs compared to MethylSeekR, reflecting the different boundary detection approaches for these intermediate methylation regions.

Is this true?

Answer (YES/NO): NO